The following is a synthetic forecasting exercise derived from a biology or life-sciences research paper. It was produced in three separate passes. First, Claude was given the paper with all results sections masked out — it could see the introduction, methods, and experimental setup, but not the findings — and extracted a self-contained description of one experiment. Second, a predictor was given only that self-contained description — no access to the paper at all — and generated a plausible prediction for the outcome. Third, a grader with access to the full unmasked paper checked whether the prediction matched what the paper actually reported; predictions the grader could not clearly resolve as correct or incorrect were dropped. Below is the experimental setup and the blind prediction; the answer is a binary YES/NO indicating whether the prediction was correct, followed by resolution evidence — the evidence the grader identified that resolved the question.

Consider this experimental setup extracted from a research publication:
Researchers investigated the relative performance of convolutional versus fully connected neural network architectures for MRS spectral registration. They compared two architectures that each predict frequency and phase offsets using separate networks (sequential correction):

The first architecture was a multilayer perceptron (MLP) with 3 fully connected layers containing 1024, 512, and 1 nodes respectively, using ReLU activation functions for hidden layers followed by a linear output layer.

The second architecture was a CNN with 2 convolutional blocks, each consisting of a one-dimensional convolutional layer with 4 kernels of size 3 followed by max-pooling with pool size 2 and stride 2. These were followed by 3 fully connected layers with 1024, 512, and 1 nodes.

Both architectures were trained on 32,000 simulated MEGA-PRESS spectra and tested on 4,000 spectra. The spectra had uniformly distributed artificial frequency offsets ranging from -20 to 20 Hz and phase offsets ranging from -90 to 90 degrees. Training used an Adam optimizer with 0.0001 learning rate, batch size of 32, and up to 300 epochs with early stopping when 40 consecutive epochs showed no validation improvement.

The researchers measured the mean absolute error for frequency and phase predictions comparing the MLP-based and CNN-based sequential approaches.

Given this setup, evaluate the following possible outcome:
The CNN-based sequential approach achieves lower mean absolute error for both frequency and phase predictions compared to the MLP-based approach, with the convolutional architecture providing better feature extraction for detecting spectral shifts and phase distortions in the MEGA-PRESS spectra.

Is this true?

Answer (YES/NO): YES